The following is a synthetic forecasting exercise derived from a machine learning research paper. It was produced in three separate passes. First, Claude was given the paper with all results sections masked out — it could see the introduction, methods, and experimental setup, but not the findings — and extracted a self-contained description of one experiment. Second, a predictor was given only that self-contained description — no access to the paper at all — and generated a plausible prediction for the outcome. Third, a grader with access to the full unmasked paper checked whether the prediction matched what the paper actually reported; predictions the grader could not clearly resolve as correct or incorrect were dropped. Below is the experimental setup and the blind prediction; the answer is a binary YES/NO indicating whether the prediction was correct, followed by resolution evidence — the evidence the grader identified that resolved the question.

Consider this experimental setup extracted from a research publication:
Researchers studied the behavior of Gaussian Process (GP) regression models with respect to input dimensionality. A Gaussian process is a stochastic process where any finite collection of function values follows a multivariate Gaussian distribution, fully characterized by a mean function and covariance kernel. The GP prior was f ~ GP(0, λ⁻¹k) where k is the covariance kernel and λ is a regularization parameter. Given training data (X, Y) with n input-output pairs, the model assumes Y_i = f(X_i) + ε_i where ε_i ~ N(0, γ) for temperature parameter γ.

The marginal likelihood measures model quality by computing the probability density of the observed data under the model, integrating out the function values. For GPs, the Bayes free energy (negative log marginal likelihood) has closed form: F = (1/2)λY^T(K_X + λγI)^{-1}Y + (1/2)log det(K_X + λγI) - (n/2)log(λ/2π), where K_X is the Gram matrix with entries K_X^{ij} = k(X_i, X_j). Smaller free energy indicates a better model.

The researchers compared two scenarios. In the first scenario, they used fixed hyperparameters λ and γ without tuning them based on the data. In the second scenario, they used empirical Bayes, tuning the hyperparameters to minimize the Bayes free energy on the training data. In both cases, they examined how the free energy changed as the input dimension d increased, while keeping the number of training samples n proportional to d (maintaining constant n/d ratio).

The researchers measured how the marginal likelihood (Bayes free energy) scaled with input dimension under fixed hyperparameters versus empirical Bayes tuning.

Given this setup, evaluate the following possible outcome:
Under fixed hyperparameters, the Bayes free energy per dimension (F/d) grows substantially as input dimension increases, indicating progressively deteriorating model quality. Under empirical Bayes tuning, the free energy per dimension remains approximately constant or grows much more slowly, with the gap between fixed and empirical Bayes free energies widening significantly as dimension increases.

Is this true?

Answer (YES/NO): NO